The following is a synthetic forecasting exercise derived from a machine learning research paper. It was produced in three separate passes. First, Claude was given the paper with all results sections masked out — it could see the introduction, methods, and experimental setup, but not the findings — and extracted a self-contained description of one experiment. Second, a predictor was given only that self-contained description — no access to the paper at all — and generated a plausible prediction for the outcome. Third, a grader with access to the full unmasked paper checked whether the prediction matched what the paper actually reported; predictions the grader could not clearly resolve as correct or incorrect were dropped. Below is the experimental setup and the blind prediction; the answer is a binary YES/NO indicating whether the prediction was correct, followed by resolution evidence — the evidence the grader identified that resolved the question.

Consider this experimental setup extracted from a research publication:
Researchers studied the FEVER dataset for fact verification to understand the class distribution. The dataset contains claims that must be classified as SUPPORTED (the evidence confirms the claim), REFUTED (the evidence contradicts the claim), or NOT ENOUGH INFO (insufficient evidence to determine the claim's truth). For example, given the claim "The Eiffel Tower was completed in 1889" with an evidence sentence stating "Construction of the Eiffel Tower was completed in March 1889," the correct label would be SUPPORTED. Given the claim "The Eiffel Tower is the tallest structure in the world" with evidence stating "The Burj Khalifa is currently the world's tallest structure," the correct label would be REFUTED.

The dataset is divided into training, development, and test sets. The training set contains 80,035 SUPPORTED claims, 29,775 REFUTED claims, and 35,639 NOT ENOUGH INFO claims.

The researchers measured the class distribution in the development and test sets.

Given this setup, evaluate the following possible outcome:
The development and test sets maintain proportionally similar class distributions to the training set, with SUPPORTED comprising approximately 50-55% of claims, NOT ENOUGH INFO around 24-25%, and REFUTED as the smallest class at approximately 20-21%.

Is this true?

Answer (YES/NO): NO